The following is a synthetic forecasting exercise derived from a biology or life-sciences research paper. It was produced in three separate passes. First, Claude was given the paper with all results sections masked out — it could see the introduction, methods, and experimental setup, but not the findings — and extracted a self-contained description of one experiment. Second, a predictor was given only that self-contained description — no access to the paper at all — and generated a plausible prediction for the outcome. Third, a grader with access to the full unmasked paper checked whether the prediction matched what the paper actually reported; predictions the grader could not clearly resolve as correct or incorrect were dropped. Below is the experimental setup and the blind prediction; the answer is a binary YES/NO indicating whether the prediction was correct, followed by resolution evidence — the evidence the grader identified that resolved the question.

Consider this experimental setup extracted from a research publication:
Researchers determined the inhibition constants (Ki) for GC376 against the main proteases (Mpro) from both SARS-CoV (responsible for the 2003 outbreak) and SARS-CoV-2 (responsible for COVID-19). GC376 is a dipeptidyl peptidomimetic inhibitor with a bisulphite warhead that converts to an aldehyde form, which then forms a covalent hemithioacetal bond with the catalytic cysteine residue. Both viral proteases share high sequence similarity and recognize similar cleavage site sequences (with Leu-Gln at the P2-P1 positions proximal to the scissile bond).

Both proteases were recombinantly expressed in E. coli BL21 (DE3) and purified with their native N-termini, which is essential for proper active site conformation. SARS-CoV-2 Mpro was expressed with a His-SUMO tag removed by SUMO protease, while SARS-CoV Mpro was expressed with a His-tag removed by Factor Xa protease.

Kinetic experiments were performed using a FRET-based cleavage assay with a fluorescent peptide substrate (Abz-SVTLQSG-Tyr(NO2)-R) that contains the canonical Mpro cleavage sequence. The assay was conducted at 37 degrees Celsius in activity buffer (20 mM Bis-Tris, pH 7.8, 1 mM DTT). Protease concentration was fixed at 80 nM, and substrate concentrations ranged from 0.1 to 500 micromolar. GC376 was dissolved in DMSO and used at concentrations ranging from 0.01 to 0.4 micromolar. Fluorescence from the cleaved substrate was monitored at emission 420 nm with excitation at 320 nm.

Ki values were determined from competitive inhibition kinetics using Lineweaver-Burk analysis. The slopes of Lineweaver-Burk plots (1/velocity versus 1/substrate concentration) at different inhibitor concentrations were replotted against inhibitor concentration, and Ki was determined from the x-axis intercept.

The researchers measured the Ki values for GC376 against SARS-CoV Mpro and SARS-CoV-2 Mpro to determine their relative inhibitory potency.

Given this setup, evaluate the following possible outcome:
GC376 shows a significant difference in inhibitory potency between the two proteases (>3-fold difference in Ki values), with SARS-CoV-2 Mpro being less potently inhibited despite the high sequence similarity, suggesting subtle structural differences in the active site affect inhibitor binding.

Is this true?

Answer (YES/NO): NO